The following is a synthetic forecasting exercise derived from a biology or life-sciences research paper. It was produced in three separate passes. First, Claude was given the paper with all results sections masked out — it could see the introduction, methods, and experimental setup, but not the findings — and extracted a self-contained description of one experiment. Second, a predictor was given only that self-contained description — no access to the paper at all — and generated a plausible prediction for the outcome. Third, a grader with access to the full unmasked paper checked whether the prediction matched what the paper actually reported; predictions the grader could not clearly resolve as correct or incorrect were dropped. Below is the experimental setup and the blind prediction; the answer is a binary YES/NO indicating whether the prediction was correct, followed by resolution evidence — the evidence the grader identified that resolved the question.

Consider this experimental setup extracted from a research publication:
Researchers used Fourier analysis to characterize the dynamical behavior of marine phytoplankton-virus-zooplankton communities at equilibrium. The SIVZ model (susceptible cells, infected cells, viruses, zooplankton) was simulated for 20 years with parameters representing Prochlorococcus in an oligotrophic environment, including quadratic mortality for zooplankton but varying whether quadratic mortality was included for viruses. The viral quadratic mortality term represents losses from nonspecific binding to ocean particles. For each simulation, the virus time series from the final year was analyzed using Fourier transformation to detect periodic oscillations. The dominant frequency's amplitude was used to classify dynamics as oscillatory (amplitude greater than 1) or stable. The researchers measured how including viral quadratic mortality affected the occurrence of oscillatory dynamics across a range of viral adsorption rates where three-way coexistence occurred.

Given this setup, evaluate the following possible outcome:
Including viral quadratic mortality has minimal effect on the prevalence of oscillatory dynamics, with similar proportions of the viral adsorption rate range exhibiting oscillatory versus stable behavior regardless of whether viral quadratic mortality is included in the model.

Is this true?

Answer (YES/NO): NO